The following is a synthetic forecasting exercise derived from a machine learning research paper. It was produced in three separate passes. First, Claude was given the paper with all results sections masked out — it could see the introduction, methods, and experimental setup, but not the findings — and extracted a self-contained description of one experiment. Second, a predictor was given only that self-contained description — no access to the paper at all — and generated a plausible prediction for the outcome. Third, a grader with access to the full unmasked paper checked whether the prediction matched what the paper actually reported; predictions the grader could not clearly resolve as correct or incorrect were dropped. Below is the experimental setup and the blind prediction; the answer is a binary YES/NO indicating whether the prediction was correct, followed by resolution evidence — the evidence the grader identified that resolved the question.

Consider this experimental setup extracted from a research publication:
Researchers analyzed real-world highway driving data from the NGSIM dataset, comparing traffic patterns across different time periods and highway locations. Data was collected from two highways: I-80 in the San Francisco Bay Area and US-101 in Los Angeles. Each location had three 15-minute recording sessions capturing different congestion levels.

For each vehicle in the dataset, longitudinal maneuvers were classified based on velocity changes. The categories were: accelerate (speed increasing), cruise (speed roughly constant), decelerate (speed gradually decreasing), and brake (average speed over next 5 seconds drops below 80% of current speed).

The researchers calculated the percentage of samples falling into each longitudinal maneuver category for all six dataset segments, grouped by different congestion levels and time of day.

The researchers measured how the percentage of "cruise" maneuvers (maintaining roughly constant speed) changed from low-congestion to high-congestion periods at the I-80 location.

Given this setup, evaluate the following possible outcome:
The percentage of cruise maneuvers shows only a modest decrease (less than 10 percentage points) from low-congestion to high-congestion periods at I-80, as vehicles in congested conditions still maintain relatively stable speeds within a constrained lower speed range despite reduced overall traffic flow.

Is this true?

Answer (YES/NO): YES